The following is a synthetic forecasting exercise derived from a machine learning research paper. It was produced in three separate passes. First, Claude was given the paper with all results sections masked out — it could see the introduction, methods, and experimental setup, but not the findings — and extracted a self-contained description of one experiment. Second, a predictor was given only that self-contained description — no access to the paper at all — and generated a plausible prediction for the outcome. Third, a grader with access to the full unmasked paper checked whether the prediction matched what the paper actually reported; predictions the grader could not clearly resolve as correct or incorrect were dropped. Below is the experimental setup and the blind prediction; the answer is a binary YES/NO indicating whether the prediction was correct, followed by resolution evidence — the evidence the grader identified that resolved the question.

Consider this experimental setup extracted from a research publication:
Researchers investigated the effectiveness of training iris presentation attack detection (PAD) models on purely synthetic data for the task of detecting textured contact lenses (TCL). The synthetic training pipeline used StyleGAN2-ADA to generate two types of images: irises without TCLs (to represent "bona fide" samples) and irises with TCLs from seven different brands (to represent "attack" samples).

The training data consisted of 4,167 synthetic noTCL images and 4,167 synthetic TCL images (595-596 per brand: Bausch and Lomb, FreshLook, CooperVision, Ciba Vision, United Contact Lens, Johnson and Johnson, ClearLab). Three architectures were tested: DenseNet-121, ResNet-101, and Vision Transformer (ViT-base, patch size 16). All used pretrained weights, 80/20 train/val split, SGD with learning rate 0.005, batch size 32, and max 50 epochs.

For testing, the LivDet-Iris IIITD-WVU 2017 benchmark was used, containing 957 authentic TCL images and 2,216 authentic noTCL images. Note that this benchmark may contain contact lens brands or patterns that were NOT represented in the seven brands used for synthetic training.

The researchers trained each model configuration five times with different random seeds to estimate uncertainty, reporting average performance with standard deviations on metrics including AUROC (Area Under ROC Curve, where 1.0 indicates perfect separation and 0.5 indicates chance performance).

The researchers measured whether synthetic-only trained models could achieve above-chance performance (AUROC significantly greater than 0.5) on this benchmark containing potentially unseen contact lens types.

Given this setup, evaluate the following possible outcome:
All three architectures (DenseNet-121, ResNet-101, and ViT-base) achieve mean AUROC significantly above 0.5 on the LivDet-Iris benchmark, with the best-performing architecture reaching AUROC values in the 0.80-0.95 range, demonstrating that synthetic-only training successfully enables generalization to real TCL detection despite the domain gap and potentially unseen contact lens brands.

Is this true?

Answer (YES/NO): YES